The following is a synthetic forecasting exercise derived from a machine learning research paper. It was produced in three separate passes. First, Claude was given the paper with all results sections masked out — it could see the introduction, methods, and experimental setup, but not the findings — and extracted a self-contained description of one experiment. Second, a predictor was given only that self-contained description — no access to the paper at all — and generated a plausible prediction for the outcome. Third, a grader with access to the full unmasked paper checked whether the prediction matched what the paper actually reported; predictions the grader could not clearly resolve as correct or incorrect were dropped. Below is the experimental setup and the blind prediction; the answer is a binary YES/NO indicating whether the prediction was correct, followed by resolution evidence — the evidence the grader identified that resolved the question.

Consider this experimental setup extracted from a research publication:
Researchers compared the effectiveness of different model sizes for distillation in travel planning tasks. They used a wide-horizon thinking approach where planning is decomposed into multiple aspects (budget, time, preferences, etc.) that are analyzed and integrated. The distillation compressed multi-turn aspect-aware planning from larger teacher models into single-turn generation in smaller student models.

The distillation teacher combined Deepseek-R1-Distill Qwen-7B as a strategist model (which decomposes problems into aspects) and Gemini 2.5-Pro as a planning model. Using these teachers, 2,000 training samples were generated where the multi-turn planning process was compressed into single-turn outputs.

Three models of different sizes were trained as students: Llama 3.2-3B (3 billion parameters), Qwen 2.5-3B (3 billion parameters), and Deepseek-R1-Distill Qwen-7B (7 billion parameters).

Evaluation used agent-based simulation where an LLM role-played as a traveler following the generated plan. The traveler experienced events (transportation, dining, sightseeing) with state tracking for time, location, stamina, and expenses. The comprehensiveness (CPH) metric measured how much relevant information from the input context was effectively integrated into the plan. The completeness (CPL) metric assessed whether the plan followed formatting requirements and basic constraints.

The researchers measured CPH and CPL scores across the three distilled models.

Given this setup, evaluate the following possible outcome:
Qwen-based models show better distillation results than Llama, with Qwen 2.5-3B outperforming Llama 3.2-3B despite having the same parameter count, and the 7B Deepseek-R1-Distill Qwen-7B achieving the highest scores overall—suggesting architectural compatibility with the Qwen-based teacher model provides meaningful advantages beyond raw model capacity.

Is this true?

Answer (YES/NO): YES